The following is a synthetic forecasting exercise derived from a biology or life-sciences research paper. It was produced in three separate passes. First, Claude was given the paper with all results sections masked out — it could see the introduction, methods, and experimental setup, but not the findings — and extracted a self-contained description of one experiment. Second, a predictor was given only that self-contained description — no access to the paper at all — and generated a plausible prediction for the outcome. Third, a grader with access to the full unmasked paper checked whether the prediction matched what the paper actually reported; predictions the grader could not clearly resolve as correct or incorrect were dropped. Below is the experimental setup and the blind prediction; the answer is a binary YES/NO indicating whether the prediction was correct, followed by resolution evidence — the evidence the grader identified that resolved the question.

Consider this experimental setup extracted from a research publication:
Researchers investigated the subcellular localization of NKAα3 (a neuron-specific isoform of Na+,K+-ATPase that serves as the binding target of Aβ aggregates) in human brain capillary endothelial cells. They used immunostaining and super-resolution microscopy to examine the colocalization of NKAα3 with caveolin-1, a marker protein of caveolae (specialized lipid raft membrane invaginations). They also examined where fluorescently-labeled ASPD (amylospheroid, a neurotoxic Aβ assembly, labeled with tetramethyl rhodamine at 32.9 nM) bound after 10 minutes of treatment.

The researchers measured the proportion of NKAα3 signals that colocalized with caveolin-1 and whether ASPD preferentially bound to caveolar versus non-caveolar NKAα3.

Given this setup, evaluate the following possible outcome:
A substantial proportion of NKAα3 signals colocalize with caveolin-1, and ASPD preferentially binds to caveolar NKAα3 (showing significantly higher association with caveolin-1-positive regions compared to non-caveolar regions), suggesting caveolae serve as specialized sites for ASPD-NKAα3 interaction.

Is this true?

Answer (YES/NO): YES